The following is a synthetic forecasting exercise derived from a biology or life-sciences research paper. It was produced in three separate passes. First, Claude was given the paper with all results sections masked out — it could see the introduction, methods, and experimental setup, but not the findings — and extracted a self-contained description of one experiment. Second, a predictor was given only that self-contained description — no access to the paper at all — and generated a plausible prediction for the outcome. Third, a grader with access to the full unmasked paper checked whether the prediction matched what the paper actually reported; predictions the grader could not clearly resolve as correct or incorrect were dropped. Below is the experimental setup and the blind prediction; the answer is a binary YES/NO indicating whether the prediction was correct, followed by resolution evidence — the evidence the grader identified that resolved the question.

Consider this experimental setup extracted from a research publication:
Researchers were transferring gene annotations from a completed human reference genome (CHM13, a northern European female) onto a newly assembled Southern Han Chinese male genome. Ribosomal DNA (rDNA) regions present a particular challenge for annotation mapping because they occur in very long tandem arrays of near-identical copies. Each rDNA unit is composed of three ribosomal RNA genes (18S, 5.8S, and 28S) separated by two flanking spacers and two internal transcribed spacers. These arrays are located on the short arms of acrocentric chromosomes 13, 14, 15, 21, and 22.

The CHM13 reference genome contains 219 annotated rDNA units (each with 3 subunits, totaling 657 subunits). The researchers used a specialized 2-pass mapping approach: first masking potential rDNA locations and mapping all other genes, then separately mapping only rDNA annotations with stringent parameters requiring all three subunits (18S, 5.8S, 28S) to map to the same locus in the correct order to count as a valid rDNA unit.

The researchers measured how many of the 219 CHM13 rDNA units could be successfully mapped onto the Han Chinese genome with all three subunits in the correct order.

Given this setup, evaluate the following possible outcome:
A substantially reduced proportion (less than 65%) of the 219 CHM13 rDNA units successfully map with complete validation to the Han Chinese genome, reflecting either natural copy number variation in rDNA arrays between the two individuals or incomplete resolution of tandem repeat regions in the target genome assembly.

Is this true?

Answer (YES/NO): NO